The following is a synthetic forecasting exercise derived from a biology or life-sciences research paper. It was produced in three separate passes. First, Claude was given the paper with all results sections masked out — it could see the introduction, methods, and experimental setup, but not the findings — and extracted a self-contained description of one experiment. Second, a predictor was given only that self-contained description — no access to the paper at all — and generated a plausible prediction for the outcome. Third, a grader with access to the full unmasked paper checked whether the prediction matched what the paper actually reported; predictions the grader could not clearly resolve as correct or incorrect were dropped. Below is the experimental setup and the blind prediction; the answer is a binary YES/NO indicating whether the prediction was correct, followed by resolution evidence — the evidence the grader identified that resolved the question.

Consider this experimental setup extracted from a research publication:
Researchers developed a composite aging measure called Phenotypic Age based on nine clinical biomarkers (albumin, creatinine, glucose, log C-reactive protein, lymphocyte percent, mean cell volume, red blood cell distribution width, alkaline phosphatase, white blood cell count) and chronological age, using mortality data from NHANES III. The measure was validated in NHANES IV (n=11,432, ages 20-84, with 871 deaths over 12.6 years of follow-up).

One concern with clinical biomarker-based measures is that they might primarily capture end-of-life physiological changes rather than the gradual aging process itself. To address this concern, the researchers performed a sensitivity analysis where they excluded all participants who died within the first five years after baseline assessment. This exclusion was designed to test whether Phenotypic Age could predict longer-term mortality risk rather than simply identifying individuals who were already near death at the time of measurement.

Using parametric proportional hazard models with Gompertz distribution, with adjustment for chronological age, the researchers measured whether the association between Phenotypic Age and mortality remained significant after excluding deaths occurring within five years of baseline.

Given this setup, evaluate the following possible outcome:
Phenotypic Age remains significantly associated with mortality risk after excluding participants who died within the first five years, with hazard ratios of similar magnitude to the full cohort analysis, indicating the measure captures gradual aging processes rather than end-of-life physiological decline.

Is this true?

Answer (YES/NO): YES